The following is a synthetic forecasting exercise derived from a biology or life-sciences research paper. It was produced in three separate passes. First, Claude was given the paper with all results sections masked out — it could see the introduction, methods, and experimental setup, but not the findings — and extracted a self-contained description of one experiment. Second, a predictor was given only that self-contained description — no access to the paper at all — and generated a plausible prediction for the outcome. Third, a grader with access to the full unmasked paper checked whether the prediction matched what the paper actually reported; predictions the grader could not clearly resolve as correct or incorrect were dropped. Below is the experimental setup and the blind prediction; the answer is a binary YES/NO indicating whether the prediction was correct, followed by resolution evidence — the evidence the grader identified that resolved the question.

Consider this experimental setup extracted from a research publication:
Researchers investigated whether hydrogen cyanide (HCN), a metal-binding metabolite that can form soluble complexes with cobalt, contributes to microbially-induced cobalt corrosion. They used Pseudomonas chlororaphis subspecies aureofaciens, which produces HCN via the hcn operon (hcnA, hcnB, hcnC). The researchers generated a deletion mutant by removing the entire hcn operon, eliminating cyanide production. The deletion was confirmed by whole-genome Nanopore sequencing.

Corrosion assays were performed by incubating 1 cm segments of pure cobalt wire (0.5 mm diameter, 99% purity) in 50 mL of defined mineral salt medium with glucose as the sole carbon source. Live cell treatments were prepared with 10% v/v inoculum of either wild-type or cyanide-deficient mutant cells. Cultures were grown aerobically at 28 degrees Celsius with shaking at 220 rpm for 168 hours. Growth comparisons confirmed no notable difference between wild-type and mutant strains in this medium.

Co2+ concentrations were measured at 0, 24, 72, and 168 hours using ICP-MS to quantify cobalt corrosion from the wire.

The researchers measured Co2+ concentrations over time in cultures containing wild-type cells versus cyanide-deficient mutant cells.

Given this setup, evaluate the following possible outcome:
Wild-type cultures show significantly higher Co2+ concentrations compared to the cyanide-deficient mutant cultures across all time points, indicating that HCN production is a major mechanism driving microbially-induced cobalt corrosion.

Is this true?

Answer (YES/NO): NO